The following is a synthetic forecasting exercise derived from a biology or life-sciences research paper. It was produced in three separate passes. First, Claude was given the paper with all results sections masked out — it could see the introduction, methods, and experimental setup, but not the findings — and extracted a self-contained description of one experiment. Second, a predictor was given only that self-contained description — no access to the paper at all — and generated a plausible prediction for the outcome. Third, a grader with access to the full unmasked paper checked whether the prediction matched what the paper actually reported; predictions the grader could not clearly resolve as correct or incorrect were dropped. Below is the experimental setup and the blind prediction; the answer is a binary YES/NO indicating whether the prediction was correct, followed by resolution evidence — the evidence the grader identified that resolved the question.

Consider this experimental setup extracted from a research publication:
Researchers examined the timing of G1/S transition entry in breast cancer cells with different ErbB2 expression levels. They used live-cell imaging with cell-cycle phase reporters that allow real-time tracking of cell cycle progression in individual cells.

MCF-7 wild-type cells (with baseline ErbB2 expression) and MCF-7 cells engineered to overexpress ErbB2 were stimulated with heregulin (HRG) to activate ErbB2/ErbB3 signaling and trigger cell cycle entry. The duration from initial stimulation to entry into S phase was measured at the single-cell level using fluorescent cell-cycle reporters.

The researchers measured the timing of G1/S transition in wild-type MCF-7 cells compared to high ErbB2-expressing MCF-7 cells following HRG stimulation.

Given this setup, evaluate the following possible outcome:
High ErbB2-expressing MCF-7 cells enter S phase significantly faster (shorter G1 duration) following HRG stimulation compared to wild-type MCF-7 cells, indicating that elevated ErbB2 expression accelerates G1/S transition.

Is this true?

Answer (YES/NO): NO